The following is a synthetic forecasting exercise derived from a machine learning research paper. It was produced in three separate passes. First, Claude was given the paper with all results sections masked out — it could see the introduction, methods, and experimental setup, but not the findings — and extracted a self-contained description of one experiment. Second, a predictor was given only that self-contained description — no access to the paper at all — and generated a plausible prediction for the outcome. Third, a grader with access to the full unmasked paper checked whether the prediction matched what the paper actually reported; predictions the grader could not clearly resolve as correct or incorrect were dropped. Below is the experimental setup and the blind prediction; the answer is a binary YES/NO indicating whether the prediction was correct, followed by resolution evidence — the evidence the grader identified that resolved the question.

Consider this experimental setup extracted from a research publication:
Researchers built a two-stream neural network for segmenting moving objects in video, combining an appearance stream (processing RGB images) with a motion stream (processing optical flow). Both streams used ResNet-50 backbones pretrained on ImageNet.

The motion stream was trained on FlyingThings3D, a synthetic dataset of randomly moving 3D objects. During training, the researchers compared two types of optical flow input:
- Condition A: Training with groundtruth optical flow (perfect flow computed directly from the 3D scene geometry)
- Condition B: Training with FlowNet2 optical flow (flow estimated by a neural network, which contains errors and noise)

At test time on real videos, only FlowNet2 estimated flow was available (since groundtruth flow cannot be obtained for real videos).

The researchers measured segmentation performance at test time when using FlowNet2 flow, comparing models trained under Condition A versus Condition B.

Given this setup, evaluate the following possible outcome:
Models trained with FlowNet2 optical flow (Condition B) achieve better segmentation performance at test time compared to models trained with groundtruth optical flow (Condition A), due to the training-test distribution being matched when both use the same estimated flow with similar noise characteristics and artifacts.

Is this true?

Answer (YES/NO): NO